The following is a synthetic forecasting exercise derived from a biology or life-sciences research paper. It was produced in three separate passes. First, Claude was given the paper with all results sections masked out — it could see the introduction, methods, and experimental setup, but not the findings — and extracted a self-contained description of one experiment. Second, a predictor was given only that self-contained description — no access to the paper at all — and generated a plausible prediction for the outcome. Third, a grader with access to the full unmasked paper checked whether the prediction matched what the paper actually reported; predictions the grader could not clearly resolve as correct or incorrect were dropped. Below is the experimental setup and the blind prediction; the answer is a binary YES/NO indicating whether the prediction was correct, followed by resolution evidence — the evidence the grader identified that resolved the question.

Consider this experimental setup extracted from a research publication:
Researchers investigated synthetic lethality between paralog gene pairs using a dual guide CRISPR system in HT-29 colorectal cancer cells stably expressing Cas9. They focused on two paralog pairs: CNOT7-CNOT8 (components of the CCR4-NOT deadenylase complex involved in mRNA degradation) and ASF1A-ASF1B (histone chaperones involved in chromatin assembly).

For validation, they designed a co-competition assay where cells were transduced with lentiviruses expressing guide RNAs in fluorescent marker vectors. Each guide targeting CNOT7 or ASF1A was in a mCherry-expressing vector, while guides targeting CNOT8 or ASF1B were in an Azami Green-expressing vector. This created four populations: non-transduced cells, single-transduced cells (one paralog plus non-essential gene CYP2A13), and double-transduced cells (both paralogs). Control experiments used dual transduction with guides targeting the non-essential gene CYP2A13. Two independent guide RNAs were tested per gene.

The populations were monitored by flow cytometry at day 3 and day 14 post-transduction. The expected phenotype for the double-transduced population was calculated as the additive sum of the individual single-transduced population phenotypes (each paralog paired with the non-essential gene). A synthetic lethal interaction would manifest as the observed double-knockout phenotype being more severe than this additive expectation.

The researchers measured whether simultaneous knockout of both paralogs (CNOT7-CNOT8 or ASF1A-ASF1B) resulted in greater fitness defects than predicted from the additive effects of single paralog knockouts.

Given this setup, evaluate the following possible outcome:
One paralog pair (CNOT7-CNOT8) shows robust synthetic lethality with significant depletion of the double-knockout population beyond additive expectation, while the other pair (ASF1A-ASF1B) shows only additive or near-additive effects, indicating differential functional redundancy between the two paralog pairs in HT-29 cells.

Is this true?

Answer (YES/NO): NO